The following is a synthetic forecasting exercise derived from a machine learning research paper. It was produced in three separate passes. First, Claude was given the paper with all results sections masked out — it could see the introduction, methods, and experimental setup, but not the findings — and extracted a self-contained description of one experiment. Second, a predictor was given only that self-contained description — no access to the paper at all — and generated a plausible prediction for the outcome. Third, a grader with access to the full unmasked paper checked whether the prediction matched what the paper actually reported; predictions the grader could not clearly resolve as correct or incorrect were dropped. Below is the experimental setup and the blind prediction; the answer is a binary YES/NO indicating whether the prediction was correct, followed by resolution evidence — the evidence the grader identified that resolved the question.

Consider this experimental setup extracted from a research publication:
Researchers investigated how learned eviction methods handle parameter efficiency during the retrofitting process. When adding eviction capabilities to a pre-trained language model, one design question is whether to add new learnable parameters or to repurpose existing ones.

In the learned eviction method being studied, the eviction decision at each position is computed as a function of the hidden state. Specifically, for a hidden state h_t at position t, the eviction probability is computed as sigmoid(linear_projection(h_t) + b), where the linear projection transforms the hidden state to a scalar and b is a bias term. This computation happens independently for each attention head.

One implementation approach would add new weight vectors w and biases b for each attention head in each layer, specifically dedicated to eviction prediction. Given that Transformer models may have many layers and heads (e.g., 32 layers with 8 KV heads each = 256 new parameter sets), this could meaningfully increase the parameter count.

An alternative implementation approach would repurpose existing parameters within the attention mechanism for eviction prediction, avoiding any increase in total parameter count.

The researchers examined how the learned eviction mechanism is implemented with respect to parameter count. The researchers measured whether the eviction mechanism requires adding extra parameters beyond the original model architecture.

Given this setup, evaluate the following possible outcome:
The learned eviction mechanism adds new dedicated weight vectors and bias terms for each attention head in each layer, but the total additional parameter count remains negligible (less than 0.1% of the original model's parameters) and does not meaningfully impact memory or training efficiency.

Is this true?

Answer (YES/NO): NO